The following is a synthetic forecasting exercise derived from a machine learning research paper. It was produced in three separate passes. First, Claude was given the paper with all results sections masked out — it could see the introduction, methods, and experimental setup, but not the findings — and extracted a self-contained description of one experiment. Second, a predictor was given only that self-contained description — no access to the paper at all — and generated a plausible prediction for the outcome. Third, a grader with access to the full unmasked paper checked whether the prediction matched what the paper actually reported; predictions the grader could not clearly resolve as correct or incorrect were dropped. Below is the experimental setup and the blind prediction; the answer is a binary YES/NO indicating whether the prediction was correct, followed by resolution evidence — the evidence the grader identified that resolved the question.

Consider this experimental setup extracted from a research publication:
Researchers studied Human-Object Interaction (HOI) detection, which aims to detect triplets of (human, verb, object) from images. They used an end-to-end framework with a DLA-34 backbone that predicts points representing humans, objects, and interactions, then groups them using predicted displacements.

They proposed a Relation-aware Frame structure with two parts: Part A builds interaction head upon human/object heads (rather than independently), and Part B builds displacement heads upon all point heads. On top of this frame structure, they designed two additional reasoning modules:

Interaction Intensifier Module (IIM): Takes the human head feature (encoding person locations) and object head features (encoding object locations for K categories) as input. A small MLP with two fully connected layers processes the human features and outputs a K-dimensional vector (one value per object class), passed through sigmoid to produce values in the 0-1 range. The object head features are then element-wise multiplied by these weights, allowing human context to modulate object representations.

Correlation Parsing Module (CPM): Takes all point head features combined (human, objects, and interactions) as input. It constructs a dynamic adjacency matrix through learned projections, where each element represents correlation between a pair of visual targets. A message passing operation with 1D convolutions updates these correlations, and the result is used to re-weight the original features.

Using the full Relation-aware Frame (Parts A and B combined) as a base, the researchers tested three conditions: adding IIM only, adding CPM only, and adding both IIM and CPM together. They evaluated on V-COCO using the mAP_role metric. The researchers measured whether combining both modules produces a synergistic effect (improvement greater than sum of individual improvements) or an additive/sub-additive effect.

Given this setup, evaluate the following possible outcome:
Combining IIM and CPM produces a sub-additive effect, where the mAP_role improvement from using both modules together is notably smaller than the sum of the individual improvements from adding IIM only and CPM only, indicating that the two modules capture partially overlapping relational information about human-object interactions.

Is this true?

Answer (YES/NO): NO